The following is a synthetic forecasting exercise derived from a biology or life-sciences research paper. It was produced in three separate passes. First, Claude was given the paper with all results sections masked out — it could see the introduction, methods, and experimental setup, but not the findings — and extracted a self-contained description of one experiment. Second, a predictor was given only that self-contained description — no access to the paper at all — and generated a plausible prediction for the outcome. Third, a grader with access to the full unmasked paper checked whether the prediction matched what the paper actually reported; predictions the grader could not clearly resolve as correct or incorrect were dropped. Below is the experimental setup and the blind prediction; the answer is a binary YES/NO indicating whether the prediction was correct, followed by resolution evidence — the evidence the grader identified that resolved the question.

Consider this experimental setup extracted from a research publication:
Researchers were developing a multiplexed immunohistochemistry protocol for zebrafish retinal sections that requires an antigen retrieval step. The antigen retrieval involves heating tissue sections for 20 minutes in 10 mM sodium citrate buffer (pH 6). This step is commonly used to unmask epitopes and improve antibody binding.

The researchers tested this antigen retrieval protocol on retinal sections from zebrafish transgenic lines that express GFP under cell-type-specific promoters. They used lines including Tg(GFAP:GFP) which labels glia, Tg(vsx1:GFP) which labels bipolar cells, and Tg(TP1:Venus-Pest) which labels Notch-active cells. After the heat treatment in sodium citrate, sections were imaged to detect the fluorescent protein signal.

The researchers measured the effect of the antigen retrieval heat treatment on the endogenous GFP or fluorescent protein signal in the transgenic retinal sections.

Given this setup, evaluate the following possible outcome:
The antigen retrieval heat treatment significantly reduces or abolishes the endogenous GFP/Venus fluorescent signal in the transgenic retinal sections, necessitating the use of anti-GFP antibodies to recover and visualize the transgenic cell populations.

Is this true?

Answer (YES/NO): YES